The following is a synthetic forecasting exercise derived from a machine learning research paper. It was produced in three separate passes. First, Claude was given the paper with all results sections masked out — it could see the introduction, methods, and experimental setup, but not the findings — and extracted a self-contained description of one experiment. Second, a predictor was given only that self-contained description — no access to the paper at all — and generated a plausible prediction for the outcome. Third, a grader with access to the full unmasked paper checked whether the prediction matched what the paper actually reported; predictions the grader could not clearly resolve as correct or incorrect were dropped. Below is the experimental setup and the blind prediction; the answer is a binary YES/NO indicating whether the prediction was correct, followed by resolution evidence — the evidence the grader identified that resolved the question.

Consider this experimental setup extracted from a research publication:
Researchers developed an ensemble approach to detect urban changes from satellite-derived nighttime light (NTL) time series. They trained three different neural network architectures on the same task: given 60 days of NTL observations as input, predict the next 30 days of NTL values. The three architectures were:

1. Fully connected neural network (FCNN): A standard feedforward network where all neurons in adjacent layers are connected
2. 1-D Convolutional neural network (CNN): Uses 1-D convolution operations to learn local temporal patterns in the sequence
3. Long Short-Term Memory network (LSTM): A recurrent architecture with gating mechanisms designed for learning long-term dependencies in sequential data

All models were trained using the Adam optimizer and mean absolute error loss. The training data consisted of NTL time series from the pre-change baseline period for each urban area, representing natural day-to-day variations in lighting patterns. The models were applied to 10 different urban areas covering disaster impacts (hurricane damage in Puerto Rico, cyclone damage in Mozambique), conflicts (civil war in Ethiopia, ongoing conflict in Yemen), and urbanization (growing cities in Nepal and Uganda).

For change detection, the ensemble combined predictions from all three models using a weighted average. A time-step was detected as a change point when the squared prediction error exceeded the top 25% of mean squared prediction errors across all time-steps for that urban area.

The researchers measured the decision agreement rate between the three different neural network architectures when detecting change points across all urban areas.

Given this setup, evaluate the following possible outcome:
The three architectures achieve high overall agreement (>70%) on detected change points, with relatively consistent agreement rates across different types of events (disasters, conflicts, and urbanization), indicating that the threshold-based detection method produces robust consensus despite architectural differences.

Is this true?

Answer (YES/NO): YES